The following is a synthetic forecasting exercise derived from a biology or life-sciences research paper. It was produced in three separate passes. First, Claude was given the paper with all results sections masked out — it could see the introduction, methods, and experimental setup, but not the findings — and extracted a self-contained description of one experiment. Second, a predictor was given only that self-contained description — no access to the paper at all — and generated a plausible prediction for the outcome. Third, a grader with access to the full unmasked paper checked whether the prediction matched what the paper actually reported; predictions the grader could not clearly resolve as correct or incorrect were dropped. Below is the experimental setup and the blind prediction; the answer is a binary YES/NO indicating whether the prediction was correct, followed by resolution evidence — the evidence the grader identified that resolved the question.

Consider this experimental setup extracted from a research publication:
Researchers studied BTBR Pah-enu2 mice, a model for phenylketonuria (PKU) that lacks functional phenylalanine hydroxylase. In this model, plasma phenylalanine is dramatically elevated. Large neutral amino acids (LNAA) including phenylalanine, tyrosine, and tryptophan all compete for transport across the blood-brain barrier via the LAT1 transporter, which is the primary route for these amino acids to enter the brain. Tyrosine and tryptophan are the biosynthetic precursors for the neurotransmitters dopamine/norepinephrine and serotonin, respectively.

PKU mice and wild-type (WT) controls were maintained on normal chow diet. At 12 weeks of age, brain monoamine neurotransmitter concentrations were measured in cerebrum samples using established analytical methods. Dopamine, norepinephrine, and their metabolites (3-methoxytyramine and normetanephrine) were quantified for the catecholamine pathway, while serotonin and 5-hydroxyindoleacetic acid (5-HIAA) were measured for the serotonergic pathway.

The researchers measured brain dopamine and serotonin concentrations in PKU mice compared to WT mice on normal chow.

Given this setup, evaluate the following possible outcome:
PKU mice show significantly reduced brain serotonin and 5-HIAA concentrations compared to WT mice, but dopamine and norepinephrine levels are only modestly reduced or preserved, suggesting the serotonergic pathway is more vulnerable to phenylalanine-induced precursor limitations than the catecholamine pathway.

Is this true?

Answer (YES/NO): NO